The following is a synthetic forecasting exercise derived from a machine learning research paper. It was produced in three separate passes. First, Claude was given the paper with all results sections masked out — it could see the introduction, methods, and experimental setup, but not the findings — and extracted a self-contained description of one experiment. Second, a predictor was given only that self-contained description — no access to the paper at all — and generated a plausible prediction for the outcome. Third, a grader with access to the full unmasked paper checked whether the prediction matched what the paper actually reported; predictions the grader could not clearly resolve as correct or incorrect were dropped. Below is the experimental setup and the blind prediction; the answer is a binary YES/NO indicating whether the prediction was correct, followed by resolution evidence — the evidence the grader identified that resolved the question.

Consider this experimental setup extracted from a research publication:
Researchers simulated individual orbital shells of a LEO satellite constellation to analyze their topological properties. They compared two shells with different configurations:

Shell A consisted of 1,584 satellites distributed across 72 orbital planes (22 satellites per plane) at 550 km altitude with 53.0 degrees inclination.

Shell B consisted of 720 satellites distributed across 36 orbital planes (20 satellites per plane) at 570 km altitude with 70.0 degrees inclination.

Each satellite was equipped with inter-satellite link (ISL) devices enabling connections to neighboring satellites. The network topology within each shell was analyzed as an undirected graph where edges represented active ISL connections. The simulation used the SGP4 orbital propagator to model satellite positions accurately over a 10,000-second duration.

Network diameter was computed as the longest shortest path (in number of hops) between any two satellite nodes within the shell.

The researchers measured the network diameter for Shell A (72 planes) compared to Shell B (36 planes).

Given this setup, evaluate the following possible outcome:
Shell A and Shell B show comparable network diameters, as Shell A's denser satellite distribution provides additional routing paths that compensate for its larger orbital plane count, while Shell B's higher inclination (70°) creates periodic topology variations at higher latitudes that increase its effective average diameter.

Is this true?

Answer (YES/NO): NO